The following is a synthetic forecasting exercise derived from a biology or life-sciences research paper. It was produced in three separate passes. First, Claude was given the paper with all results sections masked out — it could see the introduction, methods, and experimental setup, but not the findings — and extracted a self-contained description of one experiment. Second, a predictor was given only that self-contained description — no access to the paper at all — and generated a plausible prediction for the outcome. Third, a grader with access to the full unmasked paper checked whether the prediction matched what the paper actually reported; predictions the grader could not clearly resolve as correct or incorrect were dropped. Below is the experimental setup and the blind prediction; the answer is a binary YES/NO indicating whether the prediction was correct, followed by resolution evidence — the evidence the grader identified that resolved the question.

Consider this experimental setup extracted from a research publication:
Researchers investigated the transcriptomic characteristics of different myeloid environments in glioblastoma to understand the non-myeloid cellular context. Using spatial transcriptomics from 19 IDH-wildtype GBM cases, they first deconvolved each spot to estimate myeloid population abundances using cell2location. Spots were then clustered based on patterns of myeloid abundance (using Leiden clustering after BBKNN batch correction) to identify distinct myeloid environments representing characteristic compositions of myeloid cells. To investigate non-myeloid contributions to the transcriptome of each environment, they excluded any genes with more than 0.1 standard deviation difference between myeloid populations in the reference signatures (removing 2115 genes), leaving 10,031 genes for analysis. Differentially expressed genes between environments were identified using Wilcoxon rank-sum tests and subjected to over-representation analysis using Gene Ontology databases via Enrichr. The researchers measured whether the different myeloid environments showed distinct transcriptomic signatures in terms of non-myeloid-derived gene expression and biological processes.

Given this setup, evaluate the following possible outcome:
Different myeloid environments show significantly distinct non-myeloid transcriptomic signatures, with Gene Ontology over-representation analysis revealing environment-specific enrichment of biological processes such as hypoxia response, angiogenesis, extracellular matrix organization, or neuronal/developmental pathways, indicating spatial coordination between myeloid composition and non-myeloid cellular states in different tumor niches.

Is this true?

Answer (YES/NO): YES